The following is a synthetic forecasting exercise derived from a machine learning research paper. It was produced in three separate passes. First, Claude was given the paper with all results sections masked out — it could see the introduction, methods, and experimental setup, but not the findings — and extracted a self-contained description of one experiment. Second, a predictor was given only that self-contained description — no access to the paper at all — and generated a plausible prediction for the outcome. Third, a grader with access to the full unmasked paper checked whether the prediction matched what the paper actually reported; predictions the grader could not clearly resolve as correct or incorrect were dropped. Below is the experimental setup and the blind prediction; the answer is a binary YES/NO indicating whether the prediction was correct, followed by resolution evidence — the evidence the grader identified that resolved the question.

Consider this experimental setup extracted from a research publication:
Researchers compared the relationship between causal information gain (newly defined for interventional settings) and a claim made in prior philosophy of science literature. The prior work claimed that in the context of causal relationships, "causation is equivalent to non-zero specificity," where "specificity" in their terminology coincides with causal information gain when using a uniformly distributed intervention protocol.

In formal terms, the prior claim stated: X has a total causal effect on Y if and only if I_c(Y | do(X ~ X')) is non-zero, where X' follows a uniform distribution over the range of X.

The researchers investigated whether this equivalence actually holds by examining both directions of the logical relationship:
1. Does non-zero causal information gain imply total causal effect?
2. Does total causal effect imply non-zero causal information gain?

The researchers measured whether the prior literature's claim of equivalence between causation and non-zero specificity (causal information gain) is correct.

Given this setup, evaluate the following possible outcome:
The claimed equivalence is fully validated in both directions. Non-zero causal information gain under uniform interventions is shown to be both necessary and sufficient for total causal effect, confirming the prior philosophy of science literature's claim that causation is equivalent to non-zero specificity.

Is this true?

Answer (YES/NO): NO